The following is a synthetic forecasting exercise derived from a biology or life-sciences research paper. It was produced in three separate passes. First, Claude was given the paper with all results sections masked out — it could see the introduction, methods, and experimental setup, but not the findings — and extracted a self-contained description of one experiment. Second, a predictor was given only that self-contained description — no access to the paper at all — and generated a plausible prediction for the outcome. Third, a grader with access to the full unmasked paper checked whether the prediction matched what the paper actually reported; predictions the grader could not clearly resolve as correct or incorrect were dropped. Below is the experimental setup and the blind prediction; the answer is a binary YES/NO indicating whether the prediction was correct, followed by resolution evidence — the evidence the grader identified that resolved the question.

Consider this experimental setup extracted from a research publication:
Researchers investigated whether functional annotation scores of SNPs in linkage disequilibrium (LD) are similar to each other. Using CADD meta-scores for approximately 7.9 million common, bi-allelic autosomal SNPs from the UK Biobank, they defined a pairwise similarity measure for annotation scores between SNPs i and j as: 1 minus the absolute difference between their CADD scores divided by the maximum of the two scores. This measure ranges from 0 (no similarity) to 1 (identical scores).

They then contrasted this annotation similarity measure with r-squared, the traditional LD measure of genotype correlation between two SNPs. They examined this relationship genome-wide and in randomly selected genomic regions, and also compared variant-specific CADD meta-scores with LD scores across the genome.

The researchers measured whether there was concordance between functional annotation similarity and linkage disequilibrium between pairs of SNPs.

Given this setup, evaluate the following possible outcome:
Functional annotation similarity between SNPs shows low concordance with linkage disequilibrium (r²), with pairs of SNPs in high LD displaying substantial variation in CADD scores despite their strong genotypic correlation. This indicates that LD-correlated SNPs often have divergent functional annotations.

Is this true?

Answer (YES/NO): YES